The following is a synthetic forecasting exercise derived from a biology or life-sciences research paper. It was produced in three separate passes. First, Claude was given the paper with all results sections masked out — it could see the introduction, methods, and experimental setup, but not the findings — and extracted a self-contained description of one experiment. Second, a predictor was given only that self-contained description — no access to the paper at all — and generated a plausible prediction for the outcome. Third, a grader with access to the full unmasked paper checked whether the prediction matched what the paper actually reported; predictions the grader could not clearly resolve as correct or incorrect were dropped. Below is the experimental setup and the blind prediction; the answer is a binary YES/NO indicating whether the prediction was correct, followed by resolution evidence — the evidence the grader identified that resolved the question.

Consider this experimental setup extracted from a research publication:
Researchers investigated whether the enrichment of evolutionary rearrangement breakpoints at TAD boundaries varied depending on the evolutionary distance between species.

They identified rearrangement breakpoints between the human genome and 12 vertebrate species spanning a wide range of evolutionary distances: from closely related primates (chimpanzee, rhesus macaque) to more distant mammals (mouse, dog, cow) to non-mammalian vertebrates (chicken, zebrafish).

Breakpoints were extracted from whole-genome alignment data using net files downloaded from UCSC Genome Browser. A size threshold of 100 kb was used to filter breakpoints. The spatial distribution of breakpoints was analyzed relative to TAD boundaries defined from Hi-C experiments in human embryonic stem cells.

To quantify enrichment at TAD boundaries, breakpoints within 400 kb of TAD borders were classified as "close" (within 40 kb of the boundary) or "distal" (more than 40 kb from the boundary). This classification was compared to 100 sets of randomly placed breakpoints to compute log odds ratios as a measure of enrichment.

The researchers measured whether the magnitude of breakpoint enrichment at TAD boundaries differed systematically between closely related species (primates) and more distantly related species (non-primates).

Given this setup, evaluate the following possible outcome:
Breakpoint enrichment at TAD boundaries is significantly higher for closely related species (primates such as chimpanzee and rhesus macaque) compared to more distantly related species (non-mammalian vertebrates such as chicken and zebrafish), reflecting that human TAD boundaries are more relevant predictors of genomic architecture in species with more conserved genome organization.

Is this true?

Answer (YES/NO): NO